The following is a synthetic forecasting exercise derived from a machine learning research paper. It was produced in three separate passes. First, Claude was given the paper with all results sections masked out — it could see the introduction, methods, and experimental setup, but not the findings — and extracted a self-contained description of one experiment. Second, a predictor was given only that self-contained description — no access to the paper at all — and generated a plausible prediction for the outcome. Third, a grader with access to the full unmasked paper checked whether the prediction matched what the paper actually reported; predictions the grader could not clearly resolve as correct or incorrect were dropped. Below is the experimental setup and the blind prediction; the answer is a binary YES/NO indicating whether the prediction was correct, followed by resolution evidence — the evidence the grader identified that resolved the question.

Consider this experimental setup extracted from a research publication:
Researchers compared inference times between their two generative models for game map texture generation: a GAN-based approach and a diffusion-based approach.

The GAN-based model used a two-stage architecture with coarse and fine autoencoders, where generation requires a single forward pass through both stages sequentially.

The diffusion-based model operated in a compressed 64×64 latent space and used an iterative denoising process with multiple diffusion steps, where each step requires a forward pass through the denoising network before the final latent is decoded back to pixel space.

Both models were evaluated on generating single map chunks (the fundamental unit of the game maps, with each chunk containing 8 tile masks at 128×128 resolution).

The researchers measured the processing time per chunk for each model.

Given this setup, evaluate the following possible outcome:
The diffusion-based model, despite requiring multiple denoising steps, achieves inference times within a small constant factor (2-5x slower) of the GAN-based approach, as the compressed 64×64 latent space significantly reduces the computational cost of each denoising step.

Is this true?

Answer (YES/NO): YES